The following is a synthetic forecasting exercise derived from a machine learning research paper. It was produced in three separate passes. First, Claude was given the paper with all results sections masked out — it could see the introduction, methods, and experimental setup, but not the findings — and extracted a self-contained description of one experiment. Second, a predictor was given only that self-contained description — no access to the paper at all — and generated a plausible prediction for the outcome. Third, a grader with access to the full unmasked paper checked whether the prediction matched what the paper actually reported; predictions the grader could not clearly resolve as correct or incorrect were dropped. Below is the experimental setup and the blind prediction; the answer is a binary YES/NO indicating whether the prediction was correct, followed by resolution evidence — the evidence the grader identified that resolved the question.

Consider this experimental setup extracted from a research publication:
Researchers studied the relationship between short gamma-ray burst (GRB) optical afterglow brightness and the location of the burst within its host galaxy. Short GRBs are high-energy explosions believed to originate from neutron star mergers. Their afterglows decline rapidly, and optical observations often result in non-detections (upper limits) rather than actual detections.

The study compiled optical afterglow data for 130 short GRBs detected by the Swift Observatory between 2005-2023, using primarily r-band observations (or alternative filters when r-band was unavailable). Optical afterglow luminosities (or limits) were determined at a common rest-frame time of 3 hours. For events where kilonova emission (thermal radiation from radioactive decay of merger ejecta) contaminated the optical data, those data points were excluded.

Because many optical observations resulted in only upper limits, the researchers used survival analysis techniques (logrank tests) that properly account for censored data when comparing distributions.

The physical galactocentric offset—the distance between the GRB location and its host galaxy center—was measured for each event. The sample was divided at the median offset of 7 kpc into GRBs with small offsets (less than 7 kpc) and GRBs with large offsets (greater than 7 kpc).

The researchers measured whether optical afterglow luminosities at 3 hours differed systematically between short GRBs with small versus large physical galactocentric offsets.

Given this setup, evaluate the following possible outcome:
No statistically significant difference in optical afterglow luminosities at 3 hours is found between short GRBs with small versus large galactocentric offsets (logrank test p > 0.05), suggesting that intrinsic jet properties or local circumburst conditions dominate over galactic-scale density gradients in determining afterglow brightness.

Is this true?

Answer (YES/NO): YES